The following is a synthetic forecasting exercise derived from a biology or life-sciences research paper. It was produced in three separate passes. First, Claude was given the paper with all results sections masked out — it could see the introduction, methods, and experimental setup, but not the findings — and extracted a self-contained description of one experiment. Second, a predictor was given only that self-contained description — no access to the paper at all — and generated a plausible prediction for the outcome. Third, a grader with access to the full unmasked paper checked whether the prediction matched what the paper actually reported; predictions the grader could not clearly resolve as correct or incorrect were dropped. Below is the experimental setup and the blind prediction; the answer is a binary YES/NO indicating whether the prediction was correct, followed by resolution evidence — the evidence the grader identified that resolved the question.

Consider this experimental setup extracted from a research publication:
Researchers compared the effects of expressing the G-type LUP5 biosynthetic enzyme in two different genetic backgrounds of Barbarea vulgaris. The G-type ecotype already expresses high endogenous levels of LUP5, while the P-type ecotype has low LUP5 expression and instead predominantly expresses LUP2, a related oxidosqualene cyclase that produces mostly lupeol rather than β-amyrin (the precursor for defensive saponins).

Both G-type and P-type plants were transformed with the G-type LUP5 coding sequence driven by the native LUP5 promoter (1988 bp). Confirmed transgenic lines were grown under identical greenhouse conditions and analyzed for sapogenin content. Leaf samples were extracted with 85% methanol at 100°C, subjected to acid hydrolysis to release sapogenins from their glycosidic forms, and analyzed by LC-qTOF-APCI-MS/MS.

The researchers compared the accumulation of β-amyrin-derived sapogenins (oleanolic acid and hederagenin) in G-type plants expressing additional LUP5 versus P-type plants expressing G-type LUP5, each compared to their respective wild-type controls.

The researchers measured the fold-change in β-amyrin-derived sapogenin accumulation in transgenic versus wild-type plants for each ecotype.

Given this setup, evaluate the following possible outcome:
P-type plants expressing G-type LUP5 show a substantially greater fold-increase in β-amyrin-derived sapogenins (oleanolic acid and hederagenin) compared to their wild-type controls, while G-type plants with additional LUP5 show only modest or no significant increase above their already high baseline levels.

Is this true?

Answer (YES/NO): YES